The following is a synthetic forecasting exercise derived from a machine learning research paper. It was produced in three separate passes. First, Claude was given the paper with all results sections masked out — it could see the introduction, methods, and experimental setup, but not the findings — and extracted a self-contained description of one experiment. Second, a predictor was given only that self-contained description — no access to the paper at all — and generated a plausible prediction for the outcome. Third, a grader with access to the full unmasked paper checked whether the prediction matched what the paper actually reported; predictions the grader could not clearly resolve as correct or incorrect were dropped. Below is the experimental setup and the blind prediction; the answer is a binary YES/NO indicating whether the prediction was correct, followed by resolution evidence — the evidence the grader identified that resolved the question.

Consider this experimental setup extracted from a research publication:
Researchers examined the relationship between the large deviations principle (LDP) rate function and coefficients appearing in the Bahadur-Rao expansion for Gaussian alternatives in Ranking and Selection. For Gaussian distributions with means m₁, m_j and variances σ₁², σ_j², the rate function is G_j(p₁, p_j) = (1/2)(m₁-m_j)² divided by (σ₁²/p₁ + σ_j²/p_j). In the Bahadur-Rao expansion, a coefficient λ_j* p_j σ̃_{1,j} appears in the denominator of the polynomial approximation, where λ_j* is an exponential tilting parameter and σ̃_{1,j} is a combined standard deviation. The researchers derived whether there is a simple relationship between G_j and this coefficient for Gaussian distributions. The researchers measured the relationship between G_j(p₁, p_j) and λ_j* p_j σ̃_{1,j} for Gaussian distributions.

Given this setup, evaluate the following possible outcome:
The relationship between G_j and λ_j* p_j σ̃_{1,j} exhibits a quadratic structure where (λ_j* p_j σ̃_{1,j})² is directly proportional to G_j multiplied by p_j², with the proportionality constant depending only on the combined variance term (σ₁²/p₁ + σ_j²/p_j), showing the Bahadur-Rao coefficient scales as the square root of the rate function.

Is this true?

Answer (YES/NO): NO